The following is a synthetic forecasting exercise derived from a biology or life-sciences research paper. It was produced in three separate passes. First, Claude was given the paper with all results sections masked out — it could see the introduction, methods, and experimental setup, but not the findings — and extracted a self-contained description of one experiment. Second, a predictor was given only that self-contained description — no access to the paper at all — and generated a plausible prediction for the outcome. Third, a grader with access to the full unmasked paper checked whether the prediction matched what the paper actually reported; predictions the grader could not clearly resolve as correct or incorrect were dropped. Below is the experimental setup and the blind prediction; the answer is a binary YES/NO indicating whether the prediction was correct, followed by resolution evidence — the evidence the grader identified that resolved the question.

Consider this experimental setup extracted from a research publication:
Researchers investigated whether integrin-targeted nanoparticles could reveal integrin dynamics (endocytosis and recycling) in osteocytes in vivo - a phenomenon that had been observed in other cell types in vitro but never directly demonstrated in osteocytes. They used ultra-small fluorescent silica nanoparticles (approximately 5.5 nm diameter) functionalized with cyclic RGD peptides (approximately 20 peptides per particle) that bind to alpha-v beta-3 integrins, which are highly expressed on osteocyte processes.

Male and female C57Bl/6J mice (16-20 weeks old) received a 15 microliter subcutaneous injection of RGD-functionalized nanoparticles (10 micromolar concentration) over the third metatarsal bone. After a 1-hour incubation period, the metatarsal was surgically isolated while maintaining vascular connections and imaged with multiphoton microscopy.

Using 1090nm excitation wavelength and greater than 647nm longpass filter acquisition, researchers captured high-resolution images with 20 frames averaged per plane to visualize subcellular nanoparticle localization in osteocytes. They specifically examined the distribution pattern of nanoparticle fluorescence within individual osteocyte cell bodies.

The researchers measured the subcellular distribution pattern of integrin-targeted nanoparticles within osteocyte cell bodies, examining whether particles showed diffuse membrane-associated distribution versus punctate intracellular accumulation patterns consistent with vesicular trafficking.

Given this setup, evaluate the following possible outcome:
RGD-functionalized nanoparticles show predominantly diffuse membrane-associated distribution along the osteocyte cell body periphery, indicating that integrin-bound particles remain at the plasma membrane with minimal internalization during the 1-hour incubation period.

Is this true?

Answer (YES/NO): NO